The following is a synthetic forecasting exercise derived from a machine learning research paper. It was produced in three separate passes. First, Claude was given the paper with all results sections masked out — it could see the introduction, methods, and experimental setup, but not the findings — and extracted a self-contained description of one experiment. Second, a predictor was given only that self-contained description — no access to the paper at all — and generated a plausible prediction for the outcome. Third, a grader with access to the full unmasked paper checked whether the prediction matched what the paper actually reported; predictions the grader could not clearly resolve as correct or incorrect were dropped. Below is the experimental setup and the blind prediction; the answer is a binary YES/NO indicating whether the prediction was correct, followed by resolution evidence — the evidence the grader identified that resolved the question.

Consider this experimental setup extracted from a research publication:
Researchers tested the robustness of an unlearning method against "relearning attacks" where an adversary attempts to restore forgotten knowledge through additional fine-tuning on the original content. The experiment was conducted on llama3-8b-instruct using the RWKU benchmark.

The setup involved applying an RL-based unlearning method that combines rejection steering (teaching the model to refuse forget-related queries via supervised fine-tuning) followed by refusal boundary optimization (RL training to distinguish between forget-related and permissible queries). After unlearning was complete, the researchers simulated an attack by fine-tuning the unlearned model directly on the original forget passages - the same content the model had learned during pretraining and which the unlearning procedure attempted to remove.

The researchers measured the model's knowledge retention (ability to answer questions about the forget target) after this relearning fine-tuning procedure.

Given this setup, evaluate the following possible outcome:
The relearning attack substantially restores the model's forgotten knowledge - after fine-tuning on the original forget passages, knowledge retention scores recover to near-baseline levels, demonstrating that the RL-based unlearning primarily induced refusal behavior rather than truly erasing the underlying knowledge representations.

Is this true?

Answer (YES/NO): NO